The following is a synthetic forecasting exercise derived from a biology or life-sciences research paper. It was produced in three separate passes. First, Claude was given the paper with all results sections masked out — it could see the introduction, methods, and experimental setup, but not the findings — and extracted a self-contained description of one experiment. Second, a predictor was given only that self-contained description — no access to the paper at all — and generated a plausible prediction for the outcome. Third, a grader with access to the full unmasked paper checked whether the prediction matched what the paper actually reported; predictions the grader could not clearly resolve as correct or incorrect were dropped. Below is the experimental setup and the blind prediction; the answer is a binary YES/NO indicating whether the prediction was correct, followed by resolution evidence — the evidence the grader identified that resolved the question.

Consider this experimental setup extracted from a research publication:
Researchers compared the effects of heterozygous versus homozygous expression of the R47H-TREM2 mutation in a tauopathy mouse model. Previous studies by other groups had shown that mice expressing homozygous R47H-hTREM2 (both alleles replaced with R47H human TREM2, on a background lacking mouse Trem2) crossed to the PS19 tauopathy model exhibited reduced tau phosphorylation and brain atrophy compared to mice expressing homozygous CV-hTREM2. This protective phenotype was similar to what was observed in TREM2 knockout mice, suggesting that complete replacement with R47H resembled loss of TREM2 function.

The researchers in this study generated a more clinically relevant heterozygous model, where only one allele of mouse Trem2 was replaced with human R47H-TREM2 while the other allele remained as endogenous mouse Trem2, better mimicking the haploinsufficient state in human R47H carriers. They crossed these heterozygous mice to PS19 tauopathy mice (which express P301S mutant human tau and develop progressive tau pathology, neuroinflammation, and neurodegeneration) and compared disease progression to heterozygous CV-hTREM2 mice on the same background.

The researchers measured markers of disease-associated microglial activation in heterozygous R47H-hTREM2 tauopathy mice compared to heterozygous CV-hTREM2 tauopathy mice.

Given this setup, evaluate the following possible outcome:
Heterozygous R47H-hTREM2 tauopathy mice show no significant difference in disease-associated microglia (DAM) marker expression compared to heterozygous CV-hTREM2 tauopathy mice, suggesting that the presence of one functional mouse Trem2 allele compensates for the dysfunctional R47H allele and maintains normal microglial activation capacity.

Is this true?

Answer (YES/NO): NO